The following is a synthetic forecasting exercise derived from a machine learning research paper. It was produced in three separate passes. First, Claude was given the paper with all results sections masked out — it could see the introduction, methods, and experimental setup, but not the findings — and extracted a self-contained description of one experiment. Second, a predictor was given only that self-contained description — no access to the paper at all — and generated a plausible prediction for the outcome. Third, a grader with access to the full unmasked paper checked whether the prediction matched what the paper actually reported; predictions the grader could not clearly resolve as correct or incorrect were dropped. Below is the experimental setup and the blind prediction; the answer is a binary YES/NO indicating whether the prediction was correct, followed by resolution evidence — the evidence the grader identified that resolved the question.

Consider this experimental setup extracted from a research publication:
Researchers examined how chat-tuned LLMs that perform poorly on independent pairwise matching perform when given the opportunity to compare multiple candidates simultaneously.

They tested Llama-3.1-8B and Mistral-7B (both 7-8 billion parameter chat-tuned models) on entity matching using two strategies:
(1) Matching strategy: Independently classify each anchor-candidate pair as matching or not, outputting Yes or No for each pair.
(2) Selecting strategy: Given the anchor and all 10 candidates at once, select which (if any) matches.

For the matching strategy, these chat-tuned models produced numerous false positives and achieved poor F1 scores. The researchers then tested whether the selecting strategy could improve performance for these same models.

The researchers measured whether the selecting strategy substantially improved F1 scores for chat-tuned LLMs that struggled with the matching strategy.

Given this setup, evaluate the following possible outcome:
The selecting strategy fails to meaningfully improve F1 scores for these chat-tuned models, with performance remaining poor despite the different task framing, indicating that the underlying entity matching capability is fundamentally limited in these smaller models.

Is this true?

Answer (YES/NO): NO